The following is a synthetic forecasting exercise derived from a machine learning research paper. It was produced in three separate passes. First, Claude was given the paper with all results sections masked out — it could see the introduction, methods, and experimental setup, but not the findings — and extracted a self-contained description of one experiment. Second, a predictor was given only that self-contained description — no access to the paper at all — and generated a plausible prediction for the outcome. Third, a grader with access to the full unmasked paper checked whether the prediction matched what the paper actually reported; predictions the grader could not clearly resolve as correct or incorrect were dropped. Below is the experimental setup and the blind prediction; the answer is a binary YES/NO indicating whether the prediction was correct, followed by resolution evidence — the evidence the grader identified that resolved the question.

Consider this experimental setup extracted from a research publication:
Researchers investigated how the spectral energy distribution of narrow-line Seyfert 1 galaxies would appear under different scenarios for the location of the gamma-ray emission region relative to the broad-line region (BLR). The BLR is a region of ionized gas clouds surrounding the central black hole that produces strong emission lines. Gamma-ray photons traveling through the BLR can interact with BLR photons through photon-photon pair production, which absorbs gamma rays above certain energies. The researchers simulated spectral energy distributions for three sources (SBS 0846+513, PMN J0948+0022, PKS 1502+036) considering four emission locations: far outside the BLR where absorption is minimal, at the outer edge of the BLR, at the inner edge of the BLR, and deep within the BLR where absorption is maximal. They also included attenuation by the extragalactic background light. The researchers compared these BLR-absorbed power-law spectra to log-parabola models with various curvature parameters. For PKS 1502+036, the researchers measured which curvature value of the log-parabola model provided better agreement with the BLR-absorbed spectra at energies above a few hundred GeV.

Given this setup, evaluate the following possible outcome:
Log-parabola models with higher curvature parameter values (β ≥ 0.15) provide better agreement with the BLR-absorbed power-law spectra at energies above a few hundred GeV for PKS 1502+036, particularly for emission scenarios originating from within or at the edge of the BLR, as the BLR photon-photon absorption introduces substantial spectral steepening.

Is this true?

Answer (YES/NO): NO